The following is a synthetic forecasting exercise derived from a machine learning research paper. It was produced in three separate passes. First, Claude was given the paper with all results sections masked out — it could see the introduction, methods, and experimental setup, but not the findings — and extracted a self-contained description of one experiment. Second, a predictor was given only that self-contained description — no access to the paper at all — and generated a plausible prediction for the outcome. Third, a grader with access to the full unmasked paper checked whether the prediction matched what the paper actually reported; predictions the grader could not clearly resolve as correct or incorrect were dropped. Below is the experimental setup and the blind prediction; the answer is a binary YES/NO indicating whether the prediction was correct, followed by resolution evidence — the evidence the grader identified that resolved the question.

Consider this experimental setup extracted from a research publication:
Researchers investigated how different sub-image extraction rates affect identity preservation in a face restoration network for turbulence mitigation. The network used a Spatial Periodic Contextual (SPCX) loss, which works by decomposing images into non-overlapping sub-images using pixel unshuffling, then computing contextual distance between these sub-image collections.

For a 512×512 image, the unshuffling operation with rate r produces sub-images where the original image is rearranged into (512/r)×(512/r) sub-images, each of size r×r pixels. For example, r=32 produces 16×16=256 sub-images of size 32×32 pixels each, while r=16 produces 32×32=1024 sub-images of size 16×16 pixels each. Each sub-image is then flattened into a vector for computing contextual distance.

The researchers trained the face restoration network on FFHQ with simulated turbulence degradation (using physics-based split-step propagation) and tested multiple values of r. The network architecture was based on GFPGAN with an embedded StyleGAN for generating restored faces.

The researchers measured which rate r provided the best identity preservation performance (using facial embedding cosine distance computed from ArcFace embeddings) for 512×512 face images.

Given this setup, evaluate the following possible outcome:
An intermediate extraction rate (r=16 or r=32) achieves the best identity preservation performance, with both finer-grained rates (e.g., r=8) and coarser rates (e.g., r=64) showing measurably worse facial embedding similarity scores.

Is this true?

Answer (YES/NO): YES